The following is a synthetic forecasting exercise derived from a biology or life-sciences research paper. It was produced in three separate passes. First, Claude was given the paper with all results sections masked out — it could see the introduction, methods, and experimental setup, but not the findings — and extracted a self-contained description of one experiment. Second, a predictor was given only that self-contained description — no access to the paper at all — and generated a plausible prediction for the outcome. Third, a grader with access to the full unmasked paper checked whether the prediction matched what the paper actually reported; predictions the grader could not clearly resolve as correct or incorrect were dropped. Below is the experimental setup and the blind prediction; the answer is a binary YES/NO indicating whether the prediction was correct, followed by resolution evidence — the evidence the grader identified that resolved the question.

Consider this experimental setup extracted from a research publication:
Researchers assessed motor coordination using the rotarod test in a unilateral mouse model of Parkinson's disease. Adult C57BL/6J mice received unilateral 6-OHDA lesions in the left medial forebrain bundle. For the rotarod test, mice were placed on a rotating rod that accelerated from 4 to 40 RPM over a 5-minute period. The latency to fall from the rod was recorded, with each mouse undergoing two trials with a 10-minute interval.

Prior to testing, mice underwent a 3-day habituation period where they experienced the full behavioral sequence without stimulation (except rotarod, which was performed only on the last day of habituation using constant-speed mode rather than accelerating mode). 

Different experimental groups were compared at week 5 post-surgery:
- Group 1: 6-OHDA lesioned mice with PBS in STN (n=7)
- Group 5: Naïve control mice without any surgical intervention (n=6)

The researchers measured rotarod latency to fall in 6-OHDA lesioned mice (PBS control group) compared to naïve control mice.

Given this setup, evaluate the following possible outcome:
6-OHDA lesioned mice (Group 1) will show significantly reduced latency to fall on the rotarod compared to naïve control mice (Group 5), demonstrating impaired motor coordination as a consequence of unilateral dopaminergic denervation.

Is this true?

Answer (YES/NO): YES